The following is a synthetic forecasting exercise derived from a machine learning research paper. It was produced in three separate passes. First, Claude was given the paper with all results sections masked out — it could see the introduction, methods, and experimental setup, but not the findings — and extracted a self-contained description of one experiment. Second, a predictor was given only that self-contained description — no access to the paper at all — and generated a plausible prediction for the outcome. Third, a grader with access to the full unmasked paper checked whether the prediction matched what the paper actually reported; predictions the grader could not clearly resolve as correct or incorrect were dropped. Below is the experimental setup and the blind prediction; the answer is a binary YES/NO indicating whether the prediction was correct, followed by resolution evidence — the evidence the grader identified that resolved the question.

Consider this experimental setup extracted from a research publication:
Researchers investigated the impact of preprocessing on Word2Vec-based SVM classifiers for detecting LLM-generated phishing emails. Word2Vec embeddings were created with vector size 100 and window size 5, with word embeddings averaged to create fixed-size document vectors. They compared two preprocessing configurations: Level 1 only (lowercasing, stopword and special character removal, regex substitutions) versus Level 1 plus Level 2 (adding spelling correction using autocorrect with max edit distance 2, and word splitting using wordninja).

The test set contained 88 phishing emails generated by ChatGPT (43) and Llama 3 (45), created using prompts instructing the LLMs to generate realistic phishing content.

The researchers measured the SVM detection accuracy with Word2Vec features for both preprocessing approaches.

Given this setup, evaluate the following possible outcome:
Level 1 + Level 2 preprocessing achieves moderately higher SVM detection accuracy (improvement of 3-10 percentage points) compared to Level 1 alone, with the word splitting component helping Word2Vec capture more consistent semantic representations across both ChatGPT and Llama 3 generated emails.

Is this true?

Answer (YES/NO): NO